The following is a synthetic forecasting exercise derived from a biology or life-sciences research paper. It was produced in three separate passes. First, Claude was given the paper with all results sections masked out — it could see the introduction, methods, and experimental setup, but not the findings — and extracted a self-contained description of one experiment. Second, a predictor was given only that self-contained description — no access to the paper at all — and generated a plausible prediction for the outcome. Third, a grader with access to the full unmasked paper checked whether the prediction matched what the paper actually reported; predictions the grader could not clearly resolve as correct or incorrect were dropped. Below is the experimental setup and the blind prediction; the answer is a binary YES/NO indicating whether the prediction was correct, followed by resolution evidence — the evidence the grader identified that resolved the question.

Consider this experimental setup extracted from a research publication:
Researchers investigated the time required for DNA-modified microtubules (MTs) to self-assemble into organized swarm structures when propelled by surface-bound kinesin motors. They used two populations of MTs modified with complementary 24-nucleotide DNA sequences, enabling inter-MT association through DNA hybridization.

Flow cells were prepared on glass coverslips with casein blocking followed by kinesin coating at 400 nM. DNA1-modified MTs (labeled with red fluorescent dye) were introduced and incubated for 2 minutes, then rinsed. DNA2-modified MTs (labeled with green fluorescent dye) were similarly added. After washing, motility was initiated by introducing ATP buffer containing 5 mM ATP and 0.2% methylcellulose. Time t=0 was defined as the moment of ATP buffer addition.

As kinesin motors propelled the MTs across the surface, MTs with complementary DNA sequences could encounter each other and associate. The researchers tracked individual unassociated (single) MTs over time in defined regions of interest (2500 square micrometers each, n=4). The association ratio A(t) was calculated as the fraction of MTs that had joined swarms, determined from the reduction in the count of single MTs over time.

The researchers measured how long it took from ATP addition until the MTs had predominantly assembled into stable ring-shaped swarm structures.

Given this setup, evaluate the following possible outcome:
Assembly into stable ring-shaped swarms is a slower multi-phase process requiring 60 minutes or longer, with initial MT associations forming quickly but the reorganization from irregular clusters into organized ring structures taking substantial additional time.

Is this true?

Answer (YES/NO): NO